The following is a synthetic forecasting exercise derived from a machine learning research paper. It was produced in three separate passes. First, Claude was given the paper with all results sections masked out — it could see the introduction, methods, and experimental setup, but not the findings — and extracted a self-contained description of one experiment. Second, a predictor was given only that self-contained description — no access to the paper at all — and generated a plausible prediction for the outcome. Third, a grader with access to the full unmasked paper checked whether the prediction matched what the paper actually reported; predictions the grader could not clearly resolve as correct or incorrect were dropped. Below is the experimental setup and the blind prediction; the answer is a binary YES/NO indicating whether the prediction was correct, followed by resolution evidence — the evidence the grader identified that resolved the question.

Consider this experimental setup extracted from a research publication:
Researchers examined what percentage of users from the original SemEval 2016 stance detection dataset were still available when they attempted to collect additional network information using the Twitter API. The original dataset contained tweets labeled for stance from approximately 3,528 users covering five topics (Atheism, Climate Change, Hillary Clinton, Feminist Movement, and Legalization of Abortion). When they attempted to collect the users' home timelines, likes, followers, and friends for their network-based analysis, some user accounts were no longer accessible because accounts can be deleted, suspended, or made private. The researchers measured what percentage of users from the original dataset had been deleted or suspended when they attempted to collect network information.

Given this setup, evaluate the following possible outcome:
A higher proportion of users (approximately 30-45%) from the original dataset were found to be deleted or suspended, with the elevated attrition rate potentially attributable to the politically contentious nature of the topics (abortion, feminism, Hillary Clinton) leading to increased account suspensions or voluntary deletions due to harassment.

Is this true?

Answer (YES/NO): NO